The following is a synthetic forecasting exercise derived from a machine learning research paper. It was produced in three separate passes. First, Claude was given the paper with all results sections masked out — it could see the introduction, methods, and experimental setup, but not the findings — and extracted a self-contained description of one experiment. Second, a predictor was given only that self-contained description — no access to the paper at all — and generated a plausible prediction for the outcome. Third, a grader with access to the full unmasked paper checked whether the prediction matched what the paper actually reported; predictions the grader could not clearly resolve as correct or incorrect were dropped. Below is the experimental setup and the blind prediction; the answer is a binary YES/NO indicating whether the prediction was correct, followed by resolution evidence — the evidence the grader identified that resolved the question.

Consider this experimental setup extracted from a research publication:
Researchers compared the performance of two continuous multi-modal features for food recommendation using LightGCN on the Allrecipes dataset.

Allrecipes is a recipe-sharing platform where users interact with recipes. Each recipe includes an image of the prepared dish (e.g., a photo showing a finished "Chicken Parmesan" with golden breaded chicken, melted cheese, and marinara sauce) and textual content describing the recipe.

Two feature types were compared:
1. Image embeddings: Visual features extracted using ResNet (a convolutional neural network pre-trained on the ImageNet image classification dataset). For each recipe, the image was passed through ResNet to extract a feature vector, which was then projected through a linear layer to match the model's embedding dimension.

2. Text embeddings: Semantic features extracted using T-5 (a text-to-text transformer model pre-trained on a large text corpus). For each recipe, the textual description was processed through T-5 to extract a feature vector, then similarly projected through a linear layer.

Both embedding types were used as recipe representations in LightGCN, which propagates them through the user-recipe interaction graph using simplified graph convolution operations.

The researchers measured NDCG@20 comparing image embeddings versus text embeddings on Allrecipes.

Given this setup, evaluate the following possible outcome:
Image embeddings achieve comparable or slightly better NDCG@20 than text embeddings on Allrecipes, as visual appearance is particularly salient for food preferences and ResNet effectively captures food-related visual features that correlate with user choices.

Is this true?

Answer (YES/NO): NO